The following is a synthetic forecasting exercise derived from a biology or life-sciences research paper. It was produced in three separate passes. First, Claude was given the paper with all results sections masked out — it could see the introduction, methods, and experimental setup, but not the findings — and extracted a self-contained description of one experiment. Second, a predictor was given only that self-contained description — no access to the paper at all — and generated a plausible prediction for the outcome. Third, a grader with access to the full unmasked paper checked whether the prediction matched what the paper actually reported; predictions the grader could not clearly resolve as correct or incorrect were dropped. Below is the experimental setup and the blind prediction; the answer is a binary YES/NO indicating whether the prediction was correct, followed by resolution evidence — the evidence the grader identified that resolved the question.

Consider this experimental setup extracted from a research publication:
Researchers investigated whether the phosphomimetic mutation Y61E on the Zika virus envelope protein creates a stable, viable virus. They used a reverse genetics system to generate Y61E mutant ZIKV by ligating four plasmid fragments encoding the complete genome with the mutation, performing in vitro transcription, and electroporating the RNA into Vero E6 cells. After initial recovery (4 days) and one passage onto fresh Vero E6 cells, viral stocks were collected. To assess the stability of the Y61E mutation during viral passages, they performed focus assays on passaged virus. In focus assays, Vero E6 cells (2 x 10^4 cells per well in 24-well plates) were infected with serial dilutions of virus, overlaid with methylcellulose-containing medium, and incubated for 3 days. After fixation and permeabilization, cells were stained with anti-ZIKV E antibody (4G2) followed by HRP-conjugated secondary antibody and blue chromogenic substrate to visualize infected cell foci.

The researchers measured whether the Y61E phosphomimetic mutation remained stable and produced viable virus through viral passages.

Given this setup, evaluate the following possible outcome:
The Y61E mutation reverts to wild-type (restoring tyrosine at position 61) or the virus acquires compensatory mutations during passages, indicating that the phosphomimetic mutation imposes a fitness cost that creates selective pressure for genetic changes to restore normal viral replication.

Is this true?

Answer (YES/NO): NO